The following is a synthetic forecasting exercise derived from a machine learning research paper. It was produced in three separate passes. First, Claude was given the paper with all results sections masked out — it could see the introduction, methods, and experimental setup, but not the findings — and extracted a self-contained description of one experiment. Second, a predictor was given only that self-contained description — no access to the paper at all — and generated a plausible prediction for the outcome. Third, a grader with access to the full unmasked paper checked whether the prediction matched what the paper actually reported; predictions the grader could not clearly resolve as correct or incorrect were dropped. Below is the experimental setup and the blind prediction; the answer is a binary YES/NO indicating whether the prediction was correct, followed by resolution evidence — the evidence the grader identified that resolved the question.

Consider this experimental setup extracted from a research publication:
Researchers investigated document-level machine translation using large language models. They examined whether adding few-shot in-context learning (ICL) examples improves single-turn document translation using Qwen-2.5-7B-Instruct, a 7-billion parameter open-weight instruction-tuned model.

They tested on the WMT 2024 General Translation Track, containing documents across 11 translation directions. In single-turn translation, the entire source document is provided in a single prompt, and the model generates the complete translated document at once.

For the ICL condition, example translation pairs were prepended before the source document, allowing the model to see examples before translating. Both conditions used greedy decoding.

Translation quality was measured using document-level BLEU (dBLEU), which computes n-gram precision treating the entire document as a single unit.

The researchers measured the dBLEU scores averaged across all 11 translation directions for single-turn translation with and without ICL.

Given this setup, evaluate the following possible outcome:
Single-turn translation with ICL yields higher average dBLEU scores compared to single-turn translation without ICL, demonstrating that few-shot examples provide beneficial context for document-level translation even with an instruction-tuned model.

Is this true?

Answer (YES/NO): NO